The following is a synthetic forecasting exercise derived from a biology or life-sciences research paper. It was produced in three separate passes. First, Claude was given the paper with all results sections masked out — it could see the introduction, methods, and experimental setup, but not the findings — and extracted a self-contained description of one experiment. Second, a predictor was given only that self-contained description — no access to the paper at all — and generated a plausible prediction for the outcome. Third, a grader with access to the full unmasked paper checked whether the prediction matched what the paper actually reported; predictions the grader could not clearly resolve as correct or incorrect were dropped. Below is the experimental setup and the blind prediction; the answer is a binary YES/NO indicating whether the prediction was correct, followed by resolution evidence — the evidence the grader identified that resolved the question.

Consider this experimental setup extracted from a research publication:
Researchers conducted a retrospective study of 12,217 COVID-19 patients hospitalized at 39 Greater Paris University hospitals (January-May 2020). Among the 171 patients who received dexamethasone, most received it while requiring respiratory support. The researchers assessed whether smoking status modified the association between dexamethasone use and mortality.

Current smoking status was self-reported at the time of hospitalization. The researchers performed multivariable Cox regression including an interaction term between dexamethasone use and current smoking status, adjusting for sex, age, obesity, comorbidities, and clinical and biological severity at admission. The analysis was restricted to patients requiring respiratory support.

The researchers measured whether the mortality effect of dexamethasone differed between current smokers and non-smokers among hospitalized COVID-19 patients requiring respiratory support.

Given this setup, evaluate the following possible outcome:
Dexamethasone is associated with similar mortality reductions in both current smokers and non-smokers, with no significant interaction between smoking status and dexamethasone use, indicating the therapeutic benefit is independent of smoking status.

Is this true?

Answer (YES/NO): YES